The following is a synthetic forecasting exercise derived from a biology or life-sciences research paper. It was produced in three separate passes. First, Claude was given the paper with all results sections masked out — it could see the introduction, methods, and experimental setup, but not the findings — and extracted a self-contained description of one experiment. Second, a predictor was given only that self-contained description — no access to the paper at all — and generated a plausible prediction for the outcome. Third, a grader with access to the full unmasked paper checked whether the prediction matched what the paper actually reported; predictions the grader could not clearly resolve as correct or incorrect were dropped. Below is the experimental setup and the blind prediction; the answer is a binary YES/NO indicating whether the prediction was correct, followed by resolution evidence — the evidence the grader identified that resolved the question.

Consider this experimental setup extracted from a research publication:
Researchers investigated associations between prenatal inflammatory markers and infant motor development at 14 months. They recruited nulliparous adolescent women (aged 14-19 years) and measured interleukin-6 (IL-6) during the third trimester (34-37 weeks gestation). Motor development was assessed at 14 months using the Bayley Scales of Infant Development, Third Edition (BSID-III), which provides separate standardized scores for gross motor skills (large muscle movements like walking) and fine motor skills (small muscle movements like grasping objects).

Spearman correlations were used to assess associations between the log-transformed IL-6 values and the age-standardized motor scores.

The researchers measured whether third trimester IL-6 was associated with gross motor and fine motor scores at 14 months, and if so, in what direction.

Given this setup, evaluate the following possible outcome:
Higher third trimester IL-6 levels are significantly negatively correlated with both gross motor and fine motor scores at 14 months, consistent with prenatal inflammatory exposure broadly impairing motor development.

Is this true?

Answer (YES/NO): NO